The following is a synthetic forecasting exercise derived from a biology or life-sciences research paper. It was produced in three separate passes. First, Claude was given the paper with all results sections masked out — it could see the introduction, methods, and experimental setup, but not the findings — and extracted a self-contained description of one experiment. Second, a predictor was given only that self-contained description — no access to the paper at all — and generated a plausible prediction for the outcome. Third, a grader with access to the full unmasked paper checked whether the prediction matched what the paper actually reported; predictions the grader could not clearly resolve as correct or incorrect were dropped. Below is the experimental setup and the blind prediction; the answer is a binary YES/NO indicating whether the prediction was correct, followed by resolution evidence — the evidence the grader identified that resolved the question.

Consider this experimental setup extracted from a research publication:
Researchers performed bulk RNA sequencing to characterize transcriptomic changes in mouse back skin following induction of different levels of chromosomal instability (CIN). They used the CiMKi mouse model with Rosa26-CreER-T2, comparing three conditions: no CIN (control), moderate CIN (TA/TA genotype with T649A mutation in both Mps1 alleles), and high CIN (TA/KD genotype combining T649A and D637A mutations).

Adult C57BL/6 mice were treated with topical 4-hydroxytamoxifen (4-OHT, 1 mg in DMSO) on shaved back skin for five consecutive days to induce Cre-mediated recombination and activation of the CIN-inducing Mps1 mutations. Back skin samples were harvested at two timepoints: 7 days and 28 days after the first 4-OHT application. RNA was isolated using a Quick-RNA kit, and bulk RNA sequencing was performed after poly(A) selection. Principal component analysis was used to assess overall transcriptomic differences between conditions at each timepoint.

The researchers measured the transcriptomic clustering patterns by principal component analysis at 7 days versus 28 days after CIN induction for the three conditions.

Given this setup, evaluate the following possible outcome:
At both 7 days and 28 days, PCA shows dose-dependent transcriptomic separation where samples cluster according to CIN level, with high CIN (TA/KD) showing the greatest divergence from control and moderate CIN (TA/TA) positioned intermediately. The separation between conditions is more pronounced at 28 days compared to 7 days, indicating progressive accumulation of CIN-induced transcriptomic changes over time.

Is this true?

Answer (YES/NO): NO